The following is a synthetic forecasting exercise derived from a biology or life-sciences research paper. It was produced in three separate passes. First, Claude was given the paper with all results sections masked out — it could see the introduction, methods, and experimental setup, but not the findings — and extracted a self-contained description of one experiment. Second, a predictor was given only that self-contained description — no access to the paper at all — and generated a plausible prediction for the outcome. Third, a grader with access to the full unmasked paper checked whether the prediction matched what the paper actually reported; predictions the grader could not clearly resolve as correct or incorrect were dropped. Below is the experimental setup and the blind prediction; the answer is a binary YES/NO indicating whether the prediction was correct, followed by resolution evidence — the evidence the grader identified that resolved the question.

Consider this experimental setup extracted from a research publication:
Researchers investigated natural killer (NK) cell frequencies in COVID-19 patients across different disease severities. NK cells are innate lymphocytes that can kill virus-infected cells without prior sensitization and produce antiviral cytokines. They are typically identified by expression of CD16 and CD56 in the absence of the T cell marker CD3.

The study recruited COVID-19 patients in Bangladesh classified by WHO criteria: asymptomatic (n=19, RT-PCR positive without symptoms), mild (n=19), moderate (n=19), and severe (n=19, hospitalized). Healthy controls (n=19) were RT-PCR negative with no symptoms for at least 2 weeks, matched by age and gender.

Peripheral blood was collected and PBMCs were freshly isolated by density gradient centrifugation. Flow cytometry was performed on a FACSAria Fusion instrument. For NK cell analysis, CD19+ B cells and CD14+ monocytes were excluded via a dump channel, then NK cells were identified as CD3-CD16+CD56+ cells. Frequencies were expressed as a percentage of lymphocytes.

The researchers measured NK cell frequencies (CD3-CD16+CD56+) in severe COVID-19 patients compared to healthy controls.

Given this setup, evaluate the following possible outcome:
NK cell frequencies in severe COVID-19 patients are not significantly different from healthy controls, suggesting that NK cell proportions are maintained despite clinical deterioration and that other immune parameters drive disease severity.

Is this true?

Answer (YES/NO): NO